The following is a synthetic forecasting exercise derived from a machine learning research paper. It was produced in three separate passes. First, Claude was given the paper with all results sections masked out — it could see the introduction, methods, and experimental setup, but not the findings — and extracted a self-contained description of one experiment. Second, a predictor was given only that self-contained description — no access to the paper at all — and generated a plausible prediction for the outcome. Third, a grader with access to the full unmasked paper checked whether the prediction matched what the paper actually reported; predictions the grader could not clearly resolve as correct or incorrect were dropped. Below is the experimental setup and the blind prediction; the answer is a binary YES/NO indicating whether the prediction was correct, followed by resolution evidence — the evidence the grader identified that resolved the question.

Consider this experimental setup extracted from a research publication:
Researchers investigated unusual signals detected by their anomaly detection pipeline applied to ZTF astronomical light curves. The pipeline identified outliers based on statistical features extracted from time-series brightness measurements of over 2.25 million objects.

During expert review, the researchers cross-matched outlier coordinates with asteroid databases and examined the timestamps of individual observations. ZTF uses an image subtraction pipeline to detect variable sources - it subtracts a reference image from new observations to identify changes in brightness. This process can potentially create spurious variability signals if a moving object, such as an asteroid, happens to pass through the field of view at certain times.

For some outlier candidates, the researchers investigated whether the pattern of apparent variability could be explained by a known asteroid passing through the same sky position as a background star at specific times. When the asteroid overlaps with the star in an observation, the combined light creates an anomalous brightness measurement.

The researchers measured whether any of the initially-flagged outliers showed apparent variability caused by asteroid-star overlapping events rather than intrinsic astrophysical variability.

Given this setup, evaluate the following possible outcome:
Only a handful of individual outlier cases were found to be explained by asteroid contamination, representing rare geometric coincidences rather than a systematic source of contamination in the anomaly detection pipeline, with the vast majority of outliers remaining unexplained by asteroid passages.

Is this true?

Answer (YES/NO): NO